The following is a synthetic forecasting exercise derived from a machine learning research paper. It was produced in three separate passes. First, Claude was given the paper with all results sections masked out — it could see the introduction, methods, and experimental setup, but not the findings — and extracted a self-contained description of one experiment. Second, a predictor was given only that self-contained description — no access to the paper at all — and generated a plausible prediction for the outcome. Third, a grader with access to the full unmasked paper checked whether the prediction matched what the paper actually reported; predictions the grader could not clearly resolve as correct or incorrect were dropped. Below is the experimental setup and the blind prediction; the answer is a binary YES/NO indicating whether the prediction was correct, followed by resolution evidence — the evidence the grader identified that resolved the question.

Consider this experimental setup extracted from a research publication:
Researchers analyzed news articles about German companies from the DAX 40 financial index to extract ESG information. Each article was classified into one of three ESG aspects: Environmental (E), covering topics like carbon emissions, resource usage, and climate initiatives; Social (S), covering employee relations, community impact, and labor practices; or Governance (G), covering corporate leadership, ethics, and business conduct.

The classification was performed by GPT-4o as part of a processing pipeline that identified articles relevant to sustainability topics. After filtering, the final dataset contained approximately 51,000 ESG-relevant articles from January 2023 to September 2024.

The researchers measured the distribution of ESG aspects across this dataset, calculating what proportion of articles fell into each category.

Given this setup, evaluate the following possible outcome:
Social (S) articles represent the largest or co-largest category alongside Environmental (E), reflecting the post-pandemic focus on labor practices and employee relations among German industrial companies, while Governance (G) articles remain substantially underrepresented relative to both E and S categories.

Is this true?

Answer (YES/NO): NO